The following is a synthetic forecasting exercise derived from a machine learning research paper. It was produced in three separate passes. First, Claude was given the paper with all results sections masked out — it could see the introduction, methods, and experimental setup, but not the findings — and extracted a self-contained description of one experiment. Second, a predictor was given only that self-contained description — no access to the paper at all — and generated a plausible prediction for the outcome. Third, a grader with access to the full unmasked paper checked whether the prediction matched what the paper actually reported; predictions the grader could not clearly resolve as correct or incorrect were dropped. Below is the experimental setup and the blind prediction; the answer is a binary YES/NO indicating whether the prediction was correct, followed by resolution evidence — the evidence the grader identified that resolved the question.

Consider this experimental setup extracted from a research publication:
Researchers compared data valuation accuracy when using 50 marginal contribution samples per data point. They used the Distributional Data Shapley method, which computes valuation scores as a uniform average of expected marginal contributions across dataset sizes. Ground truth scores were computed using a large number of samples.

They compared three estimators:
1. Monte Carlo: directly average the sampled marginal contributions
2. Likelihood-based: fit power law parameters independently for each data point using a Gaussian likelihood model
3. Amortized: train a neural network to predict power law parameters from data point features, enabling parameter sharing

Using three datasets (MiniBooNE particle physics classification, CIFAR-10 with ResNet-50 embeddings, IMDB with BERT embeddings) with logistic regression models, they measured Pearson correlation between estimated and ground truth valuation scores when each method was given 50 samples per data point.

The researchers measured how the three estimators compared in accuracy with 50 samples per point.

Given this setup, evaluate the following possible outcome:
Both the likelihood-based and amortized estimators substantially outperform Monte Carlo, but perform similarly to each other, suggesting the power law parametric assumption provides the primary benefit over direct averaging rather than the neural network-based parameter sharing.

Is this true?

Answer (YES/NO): NO